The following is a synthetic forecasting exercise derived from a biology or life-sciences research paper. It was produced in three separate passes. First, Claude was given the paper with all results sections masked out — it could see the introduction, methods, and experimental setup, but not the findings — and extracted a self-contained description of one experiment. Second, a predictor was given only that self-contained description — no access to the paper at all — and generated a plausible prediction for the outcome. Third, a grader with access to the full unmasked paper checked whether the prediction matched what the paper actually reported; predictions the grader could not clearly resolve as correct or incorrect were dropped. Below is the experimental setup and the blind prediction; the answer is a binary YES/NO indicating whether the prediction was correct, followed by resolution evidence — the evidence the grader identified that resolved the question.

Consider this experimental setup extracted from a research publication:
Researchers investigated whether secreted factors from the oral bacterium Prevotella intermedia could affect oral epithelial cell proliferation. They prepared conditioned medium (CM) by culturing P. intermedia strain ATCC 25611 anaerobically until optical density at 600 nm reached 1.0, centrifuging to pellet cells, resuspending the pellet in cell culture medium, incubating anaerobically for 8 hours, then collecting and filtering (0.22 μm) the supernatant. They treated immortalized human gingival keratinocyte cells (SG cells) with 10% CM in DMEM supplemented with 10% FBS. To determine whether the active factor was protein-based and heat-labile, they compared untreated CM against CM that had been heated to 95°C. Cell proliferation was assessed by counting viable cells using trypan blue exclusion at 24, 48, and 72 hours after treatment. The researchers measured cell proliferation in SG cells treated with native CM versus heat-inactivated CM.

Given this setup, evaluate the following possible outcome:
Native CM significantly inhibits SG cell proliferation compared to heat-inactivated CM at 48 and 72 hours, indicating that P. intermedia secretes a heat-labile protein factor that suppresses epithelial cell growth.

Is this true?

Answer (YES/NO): NO